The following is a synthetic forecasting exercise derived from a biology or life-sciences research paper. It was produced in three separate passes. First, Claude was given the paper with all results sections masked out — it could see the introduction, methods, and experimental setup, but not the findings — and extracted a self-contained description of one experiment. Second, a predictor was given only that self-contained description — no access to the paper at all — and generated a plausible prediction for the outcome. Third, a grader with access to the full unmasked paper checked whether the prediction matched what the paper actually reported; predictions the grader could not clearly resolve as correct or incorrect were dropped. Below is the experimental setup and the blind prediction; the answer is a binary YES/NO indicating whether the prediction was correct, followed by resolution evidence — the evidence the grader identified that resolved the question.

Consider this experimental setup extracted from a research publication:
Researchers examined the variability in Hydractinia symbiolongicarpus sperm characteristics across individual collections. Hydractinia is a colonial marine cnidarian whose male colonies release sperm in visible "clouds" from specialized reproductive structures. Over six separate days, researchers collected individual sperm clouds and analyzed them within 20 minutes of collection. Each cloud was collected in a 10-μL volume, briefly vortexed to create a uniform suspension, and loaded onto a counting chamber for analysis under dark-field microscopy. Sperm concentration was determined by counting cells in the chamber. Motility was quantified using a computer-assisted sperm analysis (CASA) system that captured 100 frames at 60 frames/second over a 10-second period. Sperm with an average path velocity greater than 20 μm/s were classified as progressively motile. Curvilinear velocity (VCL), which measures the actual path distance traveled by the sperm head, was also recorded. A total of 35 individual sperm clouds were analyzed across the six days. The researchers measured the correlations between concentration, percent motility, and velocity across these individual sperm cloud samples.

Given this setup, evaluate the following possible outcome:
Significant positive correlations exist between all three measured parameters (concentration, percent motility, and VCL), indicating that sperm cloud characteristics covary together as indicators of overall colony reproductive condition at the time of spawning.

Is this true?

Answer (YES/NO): NO